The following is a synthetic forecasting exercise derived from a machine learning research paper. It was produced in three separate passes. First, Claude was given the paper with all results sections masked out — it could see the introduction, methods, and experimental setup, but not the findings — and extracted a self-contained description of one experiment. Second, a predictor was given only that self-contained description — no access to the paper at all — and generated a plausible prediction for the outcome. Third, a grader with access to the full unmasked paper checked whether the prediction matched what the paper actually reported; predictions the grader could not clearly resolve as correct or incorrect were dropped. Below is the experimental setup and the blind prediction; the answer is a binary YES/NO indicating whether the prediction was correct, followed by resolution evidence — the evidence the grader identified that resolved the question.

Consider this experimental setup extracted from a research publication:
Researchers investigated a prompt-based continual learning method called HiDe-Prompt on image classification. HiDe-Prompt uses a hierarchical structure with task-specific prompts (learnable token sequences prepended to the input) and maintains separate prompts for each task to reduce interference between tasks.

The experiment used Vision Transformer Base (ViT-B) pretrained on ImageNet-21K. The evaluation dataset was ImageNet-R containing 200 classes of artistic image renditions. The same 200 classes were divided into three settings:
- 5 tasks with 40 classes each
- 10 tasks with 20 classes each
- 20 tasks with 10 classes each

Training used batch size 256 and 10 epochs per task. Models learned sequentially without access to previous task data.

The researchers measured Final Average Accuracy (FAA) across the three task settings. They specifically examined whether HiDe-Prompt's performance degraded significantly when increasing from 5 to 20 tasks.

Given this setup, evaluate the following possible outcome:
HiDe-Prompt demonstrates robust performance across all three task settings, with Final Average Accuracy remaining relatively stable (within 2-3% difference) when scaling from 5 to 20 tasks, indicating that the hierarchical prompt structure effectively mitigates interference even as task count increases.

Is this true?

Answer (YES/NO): YES